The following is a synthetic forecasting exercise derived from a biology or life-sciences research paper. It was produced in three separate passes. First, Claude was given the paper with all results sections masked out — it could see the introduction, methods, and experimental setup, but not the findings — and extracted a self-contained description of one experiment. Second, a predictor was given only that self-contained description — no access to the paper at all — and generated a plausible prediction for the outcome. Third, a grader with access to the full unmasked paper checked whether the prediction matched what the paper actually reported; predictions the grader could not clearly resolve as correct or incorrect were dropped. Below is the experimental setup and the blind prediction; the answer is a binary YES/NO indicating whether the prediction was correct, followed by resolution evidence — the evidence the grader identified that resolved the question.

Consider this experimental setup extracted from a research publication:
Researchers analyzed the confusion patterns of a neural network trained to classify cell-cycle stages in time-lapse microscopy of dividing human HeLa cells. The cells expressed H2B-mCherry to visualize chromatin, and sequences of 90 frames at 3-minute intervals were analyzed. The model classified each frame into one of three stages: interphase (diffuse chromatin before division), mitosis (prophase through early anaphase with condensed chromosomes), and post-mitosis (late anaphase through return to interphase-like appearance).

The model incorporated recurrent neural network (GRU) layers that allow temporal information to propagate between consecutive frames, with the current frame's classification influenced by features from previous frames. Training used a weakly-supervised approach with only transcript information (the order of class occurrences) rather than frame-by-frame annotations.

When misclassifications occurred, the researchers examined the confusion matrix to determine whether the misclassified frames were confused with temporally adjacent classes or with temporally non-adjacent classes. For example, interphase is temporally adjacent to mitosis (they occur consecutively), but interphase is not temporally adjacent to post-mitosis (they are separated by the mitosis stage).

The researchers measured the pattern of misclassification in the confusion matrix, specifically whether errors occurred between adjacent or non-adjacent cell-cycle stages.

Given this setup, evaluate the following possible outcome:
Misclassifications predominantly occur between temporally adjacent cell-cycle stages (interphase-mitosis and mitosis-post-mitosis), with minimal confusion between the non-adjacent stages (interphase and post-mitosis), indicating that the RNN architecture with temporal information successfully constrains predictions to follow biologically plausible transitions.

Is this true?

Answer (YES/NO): YES